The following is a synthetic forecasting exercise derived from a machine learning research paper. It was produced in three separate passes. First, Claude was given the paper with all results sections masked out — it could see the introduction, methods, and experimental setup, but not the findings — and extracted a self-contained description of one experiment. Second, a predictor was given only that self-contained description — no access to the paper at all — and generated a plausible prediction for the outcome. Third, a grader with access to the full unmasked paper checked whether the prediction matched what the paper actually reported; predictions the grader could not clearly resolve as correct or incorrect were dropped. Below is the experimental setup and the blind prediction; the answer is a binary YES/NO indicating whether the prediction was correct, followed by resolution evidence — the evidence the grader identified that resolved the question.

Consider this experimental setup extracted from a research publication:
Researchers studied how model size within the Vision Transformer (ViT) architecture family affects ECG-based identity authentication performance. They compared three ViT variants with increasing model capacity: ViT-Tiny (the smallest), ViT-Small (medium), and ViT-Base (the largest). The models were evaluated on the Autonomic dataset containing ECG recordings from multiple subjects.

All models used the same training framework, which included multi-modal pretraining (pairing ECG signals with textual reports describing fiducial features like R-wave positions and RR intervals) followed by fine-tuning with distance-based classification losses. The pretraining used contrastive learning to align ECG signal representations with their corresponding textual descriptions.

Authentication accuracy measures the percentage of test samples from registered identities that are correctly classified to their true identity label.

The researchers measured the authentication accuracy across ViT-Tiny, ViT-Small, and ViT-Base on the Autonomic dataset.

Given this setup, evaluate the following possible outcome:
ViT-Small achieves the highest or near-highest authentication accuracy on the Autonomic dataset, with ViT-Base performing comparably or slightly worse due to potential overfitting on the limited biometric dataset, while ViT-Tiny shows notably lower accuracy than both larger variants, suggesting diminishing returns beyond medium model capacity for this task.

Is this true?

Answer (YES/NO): NO